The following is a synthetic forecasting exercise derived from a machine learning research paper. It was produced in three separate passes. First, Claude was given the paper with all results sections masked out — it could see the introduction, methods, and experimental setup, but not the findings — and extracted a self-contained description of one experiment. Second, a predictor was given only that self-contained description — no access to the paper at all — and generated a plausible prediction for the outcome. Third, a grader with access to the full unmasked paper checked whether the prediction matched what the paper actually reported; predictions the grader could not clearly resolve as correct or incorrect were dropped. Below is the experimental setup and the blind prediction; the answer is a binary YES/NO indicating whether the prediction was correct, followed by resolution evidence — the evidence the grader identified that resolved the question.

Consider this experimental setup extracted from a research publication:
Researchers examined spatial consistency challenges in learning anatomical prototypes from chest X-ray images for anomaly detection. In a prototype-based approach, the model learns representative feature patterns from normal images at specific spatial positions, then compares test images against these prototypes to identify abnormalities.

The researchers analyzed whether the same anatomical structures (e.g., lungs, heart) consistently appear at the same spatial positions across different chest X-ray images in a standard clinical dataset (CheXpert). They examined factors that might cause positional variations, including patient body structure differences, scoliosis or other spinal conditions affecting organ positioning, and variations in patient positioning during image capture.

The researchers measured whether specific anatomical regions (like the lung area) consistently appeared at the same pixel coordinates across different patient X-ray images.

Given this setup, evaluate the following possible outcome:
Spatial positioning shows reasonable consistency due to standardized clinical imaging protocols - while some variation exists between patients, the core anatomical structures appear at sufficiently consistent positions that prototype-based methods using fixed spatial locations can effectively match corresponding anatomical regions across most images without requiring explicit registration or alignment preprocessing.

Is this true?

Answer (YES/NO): NO